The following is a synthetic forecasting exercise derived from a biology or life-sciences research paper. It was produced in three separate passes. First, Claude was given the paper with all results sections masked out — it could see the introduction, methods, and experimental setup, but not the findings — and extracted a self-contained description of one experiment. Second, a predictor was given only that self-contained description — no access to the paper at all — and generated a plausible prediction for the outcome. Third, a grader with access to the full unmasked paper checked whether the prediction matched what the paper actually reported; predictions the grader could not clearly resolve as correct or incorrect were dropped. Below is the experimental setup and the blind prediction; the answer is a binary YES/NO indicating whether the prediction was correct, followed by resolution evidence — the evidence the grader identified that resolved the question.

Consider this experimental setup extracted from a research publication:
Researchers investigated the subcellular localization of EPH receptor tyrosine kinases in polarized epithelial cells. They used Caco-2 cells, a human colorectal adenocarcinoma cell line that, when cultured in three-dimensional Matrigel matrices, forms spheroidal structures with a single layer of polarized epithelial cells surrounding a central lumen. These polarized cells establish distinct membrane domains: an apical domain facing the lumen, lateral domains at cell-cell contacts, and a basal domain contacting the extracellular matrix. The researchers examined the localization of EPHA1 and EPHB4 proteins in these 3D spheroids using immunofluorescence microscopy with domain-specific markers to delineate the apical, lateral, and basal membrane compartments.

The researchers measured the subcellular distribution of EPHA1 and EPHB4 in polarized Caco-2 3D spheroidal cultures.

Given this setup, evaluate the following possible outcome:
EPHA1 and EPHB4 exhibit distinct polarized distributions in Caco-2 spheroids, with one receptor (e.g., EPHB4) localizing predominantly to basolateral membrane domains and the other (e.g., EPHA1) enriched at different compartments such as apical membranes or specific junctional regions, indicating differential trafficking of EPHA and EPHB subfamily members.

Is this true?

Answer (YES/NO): NO